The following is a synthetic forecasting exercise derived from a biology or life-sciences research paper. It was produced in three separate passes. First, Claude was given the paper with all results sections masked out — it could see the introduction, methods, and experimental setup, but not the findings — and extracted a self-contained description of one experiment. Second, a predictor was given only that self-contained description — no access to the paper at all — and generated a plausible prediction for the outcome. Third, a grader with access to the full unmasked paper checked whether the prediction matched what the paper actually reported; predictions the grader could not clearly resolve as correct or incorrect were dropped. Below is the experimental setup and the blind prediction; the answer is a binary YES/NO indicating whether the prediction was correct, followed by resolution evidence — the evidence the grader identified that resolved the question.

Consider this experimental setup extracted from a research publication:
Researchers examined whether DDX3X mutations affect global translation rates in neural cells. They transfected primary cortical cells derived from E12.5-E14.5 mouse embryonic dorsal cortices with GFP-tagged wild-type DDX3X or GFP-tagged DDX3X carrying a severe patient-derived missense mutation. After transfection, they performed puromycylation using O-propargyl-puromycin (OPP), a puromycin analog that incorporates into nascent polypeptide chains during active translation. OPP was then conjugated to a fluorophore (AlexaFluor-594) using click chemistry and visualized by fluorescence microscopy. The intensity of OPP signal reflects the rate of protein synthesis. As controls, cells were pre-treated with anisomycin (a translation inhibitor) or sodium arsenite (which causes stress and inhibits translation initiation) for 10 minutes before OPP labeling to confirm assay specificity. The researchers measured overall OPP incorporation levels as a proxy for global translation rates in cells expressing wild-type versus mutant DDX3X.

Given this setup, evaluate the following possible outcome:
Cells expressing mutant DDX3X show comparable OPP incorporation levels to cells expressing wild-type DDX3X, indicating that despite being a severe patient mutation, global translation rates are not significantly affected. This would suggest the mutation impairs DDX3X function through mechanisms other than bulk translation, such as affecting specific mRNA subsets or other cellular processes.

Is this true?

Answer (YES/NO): NO